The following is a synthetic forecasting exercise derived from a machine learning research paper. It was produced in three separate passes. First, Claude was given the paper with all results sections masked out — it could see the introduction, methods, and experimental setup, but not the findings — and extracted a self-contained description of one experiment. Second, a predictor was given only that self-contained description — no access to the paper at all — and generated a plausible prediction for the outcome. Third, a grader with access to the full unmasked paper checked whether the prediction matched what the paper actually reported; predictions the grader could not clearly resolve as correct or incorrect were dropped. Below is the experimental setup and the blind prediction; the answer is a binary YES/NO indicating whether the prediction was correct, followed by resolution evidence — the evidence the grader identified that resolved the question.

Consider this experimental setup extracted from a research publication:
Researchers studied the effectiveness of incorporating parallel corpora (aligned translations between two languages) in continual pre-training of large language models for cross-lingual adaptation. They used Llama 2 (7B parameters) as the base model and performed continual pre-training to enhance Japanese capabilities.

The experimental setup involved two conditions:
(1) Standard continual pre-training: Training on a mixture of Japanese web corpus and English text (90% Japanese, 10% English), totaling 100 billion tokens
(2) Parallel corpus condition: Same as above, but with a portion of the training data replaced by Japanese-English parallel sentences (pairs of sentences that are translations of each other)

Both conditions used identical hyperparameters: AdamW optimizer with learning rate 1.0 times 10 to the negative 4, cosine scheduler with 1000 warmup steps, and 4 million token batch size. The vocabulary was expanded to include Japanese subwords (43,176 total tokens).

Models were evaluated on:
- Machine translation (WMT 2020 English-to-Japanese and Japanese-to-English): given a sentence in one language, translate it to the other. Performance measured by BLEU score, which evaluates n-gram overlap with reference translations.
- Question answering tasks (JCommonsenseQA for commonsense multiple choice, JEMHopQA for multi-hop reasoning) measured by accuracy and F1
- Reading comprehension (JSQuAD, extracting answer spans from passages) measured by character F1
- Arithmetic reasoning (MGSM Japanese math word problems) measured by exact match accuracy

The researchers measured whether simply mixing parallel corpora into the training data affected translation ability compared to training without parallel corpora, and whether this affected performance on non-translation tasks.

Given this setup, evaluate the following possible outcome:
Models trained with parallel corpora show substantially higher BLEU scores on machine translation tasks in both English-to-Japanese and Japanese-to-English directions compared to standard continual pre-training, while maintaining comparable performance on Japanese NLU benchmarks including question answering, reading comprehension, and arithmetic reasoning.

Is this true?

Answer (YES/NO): YES